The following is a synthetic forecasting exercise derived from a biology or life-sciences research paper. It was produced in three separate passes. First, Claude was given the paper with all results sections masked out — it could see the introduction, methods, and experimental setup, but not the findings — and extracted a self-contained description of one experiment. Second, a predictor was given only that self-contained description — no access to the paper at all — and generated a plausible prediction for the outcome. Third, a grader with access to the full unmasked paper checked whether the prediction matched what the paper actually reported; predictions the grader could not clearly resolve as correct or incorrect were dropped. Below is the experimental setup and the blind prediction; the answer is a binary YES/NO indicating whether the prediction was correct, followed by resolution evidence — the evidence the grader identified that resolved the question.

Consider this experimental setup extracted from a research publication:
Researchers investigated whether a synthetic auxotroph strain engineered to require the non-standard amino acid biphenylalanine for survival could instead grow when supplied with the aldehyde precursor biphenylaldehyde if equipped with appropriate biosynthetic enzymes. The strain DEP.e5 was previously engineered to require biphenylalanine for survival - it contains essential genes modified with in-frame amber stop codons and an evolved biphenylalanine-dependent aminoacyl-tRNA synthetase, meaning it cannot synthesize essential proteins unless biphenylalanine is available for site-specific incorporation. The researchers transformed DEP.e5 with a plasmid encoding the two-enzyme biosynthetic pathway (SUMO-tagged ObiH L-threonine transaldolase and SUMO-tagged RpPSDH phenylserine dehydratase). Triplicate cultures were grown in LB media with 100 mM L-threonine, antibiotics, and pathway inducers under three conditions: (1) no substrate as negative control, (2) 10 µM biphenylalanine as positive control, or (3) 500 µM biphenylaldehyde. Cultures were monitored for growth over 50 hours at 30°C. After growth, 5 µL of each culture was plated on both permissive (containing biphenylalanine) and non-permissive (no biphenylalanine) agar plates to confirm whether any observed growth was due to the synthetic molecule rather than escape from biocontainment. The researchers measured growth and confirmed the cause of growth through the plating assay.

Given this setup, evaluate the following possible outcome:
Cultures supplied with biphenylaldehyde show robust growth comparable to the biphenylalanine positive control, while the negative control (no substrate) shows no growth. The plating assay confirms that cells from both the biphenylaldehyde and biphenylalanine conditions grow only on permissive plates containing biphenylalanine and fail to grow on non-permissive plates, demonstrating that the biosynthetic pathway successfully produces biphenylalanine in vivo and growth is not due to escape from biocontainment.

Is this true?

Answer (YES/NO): YES